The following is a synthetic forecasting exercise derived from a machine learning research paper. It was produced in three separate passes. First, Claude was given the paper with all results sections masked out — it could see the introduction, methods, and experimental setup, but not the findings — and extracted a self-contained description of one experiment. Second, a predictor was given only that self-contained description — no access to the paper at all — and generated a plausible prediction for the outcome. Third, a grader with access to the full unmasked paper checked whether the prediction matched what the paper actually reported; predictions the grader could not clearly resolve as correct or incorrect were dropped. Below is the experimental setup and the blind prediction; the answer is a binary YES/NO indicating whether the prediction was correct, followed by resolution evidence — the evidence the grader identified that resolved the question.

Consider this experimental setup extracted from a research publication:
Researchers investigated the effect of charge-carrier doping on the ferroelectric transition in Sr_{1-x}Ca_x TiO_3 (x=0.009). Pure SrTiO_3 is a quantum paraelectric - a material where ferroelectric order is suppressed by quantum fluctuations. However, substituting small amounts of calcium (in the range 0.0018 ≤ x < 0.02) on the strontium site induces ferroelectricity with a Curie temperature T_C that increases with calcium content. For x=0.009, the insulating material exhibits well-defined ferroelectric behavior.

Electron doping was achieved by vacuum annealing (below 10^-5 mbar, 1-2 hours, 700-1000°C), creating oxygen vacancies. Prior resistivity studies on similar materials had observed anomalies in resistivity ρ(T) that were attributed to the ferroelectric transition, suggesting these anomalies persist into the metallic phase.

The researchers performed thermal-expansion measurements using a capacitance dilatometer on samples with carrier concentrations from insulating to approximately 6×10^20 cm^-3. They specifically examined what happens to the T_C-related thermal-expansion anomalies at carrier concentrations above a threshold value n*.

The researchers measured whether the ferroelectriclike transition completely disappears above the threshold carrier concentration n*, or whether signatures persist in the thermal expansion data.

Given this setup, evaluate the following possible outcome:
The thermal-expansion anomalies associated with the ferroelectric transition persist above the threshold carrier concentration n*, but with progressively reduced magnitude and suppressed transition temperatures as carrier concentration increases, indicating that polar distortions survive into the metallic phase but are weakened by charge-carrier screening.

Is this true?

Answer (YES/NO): NO